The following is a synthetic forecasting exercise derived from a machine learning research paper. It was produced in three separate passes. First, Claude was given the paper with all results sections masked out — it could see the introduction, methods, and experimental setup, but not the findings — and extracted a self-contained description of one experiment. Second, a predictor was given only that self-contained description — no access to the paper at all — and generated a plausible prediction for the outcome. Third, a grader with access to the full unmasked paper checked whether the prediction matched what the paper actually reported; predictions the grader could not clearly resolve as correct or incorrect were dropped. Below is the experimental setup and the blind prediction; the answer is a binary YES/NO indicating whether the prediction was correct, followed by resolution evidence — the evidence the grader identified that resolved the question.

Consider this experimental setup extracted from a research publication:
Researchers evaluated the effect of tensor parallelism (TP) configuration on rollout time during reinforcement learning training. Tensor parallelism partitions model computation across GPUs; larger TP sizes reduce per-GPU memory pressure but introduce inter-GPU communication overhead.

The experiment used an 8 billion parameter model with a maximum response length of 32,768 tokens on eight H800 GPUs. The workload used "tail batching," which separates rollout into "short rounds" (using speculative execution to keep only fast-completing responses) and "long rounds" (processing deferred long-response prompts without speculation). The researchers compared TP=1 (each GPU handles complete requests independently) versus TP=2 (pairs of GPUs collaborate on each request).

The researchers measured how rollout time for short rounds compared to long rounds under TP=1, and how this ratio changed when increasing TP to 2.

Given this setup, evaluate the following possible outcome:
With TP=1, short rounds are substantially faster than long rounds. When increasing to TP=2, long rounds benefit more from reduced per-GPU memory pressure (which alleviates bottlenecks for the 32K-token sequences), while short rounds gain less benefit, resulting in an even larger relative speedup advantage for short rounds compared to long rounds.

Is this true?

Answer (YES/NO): NO